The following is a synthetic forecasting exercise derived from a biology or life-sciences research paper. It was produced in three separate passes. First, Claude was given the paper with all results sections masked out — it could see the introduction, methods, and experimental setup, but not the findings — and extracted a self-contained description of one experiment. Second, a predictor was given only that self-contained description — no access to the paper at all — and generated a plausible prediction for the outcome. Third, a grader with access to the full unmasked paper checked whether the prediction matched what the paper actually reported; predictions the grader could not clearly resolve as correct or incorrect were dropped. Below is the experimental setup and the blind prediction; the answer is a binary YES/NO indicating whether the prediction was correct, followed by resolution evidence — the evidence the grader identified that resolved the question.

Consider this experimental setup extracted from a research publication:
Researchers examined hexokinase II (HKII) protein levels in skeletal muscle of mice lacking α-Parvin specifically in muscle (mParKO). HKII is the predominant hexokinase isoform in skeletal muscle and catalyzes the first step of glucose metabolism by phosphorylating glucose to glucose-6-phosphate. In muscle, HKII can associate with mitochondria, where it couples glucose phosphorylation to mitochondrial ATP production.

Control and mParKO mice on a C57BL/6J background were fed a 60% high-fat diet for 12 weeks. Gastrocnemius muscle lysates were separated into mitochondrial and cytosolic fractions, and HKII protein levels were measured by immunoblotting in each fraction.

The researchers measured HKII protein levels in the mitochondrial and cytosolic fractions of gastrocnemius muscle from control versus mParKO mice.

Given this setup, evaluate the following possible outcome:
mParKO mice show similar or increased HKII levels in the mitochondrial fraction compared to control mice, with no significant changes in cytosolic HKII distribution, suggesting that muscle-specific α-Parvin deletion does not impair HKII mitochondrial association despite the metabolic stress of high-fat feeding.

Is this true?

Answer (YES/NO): NO